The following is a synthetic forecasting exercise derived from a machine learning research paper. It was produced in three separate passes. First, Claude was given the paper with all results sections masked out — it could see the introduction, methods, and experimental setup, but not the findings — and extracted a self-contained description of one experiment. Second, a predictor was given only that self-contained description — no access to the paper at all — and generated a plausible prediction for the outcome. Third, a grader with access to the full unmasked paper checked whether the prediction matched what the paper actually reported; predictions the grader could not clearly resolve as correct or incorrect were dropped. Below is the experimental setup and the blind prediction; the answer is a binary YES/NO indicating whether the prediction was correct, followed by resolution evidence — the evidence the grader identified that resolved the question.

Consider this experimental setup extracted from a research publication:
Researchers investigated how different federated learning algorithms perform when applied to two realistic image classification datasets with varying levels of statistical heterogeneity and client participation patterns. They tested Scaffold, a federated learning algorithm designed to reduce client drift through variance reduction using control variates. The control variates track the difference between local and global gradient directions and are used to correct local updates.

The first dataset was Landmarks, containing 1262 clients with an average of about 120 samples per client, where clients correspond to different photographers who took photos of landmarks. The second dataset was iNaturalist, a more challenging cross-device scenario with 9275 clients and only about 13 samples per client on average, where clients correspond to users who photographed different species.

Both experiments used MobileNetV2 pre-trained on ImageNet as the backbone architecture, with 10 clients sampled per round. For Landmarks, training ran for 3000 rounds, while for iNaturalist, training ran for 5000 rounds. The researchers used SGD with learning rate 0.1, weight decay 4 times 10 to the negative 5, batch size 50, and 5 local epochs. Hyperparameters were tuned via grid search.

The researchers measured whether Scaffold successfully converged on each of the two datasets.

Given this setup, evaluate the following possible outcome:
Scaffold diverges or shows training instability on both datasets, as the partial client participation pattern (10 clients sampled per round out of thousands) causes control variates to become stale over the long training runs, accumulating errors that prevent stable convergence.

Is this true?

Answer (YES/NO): NO